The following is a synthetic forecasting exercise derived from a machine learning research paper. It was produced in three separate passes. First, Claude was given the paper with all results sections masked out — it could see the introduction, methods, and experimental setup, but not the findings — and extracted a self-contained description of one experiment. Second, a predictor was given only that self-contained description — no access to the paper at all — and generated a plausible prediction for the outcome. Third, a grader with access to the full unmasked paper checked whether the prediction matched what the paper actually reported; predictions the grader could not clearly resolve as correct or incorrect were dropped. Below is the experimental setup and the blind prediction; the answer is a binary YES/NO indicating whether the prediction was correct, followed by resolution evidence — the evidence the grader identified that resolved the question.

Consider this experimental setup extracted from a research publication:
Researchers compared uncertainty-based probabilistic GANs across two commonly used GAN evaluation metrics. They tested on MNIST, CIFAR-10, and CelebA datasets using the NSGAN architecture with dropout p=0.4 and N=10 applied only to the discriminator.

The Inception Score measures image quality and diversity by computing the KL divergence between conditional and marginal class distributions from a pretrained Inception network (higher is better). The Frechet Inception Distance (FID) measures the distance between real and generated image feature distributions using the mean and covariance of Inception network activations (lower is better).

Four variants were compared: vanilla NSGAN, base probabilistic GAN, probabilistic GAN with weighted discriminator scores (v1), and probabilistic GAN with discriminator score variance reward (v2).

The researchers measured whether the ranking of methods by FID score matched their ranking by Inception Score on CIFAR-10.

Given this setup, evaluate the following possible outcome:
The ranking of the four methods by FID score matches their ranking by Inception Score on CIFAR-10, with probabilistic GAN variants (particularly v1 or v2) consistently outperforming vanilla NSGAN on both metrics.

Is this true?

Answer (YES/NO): YES